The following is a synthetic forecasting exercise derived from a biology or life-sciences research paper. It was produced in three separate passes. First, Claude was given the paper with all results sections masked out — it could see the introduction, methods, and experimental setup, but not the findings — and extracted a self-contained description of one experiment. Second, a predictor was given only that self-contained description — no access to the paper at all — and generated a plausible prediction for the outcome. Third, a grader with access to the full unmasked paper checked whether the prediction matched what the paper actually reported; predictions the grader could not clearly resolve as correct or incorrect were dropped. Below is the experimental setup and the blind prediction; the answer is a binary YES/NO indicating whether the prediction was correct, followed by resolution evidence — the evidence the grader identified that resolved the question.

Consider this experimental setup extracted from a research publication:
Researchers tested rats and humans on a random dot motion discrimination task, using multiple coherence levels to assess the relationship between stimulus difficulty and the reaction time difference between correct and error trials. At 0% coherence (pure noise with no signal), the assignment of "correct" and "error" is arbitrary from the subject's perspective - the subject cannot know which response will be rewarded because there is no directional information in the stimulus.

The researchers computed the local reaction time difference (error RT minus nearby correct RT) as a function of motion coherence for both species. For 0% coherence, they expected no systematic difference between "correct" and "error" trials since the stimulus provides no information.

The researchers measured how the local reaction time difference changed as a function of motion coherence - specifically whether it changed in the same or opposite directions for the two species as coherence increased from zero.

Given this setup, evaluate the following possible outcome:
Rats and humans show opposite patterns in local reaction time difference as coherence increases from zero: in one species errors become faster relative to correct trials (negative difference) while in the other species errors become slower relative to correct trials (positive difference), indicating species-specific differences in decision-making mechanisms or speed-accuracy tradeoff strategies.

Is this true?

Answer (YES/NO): YES